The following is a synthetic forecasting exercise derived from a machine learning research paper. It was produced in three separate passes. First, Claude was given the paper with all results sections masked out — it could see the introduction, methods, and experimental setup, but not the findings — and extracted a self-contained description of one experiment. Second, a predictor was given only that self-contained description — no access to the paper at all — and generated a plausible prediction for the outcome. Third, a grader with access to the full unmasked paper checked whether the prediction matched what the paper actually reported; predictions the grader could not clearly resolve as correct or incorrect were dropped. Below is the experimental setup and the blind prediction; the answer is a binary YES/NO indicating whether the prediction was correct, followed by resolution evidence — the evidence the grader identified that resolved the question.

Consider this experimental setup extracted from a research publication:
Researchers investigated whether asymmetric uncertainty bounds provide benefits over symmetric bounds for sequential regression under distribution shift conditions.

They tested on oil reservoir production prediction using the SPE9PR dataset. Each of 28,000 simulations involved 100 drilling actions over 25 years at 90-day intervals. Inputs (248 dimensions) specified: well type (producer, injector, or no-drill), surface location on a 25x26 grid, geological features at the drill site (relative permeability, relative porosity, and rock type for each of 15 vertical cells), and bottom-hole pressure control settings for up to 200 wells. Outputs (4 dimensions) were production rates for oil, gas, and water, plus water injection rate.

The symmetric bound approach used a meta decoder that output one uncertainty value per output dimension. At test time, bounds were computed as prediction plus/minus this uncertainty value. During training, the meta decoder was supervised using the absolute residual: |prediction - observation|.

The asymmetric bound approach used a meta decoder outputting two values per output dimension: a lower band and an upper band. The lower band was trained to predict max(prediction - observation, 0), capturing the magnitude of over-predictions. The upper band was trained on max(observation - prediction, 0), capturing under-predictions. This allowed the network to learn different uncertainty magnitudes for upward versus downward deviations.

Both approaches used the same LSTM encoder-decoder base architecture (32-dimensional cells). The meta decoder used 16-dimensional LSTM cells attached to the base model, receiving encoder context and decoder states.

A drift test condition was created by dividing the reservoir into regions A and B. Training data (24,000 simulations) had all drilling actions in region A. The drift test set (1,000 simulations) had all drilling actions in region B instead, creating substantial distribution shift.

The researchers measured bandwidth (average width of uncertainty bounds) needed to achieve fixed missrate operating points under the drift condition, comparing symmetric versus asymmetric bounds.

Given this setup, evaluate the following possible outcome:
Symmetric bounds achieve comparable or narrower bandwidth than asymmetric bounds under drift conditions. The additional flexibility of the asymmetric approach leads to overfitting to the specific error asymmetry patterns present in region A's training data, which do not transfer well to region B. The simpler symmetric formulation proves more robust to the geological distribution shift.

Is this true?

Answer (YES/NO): NO